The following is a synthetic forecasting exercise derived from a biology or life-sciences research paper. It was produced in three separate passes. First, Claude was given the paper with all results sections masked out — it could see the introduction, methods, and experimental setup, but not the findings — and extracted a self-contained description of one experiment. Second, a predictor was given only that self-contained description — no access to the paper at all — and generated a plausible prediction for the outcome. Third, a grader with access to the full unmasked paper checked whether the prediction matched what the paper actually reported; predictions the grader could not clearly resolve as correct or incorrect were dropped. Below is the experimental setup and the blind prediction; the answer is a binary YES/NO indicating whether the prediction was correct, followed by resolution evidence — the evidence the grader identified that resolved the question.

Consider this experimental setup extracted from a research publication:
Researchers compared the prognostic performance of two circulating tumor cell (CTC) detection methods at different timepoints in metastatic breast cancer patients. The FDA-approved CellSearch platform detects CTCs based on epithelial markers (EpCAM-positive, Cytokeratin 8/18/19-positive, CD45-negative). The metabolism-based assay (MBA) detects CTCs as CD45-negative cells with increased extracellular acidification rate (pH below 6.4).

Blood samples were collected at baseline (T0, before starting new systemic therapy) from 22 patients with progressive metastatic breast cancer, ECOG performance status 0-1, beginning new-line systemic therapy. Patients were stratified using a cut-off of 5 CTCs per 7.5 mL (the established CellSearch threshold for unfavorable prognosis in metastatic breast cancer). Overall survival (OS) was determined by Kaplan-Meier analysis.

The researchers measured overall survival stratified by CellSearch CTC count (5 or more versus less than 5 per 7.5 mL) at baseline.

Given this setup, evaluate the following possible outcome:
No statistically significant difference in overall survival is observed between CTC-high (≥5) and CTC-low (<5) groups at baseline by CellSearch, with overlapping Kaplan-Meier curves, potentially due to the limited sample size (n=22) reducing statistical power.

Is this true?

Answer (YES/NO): NO